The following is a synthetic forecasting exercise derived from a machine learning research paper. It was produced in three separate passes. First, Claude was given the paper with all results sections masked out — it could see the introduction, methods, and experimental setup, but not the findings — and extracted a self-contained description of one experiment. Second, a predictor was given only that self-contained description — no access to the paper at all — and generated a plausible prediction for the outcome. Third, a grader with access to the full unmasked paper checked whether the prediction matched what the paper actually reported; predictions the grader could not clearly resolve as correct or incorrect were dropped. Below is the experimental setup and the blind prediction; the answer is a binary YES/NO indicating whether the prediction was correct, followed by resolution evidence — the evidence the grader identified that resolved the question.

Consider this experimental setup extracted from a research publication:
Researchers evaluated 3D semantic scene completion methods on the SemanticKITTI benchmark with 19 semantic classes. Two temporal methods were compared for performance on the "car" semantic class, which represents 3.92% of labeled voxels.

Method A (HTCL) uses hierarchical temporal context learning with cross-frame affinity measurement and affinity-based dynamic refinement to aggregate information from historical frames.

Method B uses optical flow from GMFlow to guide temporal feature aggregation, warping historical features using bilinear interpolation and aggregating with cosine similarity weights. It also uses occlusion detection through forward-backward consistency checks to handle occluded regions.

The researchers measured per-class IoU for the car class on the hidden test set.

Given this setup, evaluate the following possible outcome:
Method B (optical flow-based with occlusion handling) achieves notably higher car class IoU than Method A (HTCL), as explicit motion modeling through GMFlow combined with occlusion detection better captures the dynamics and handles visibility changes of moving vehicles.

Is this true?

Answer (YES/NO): NO